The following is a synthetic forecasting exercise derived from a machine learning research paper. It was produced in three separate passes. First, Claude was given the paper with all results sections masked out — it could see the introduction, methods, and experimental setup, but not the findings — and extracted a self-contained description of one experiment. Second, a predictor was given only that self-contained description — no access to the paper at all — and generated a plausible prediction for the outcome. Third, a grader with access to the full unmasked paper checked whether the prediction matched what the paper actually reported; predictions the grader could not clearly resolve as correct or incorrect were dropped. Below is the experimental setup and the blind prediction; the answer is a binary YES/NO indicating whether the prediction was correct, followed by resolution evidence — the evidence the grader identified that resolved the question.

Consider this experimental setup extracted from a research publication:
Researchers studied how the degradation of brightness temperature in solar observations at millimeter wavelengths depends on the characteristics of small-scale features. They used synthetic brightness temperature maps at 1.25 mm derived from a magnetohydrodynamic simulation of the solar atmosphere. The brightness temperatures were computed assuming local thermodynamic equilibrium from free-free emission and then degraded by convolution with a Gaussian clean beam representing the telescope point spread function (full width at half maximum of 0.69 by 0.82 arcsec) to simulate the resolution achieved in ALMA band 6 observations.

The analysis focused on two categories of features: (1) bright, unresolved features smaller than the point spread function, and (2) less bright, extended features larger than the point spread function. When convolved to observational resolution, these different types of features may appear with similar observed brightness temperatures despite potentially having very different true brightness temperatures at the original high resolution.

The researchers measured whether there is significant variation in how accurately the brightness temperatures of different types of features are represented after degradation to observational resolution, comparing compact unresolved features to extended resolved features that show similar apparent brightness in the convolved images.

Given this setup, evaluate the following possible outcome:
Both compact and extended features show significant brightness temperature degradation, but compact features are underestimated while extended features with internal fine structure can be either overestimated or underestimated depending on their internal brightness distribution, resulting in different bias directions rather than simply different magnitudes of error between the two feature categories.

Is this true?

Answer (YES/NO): NO